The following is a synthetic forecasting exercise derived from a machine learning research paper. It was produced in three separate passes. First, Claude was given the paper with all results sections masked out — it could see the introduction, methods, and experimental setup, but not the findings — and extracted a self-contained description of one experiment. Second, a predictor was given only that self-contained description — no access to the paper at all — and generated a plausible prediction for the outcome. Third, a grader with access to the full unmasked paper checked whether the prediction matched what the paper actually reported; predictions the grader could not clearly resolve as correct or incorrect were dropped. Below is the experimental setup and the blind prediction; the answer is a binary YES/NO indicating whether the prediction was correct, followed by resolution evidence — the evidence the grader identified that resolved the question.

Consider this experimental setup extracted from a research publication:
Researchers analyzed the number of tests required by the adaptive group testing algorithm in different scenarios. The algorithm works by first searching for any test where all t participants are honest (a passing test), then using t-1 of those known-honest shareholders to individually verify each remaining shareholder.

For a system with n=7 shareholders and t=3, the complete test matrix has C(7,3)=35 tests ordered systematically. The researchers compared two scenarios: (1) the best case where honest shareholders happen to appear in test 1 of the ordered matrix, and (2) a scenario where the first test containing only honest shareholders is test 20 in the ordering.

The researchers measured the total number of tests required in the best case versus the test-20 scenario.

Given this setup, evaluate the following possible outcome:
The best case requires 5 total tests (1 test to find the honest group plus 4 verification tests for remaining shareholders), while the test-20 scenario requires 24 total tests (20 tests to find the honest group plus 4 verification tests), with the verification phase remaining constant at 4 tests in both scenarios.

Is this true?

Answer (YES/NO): NO